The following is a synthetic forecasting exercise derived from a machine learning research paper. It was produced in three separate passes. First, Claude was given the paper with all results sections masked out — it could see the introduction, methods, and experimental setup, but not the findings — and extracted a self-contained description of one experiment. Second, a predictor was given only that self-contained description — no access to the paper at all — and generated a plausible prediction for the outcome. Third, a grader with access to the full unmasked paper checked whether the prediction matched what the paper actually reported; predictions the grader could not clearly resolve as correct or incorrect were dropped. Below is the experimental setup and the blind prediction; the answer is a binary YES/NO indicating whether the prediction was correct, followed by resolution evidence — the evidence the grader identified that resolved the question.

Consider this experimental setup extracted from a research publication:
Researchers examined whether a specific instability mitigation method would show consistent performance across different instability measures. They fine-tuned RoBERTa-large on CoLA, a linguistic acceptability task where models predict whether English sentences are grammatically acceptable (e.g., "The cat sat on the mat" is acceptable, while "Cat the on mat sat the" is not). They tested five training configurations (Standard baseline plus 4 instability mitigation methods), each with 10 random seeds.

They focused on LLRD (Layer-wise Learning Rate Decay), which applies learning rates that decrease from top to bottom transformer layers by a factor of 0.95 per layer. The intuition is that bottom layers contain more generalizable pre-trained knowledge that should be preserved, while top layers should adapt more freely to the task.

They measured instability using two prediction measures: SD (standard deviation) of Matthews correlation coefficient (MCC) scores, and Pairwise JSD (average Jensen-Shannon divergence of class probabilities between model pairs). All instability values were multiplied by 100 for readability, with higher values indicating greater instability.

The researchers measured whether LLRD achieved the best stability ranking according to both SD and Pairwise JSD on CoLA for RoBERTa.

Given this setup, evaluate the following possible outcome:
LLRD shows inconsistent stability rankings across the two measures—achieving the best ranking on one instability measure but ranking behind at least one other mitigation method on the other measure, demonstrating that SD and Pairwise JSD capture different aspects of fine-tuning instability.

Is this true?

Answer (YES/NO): YES